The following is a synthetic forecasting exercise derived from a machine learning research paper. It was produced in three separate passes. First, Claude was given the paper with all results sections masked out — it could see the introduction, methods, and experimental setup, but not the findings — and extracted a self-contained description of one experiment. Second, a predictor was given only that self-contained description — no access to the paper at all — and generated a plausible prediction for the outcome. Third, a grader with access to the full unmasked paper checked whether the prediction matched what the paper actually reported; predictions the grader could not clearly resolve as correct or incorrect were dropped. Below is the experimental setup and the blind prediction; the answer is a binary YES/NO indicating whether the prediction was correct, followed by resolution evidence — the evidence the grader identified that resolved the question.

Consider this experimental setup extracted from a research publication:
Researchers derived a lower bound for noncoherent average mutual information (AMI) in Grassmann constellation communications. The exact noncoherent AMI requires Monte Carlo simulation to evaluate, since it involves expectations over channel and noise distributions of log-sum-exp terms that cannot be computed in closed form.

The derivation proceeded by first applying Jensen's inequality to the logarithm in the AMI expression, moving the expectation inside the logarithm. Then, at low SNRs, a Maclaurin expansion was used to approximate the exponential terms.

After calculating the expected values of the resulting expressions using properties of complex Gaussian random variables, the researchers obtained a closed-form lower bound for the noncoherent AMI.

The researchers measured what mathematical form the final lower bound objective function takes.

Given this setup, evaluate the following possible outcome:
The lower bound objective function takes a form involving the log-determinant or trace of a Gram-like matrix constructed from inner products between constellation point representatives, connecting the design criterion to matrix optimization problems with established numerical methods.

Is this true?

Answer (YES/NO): NO